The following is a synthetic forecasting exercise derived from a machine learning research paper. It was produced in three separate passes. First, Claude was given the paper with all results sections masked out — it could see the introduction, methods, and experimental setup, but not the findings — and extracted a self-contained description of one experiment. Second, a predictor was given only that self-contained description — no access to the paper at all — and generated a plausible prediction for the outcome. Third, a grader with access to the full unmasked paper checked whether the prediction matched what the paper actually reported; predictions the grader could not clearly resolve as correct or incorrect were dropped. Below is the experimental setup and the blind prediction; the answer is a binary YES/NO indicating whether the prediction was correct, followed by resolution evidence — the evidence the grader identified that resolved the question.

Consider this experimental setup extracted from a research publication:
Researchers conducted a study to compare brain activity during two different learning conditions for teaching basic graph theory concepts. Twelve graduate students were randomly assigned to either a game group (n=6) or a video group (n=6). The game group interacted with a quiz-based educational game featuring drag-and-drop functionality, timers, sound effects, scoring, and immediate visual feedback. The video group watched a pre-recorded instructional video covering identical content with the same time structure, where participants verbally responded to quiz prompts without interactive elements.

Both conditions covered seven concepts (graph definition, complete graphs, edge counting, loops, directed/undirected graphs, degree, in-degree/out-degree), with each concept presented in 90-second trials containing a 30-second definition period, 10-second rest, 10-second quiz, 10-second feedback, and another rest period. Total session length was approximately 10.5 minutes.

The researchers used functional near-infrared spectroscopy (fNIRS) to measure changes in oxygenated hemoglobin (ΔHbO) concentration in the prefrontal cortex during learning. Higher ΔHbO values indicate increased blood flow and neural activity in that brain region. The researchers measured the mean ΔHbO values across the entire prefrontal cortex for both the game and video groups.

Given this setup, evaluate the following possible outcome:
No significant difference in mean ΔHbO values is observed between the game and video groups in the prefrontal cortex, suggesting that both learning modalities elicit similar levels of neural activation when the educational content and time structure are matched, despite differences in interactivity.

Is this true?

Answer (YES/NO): YES